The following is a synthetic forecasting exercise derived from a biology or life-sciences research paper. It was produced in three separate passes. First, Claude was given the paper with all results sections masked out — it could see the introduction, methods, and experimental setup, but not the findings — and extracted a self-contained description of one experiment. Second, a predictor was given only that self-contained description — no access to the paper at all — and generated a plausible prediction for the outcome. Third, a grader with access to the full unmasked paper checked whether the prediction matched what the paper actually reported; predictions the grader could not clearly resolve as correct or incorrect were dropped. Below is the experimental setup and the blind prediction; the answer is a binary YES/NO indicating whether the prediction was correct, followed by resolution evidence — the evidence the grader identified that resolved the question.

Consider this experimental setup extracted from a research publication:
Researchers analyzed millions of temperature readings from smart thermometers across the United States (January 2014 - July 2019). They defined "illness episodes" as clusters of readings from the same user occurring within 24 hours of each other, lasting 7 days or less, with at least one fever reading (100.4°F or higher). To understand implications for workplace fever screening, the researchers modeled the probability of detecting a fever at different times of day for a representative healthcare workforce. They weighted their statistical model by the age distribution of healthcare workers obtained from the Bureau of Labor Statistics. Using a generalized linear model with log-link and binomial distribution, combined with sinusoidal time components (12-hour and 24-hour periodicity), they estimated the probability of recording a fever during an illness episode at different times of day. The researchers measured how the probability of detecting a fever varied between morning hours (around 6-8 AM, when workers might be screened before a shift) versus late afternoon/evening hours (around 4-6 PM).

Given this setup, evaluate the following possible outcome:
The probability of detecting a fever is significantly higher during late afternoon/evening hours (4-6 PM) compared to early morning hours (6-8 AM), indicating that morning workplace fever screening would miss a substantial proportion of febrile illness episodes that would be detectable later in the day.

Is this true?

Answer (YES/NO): YES